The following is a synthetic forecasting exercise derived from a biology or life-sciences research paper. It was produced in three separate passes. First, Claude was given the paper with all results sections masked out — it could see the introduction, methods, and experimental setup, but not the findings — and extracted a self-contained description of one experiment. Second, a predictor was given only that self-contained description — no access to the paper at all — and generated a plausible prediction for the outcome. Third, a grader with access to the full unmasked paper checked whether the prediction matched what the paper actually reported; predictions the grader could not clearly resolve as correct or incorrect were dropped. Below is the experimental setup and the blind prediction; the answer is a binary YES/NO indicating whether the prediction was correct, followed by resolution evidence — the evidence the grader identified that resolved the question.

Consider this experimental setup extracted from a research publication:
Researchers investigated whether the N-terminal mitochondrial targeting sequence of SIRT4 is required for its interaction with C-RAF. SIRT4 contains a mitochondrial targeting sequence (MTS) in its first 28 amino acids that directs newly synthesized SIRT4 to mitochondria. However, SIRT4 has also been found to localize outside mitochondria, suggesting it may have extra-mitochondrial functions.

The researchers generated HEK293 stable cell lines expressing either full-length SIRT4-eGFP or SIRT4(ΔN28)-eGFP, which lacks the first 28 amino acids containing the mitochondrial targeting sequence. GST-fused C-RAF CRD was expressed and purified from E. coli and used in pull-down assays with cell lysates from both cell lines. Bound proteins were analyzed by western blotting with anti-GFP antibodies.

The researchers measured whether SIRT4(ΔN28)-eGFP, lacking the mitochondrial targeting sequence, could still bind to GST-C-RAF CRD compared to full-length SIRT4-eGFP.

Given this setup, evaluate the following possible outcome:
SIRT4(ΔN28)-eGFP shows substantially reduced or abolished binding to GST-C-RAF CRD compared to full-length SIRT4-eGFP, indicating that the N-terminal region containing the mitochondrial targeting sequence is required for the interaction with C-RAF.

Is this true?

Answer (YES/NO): NO